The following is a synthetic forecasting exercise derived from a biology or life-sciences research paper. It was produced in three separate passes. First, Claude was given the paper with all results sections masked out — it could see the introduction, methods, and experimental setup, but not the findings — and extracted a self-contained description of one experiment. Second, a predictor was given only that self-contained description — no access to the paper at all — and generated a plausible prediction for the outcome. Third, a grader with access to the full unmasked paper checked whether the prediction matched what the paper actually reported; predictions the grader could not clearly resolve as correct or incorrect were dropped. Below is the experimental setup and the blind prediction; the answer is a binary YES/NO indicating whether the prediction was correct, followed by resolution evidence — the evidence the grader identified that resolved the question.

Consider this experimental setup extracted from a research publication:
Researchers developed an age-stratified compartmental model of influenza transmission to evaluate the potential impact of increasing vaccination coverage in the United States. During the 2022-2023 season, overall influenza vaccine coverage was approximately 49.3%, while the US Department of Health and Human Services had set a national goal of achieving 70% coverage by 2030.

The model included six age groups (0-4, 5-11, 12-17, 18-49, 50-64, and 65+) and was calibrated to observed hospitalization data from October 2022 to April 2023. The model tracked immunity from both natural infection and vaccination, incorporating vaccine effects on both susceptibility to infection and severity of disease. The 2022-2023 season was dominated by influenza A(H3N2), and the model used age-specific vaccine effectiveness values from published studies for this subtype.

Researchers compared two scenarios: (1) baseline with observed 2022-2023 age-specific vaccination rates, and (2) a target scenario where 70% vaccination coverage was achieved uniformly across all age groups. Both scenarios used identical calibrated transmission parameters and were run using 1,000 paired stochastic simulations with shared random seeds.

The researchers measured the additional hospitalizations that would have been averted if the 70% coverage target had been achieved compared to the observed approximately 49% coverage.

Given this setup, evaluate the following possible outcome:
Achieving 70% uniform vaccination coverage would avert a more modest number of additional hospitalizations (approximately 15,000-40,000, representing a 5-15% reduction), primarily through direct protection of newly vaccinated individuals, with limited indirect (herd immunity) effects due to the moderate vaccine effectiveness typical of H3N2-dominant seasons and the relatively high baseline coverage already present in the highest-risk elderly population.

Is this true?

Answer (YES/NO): NO